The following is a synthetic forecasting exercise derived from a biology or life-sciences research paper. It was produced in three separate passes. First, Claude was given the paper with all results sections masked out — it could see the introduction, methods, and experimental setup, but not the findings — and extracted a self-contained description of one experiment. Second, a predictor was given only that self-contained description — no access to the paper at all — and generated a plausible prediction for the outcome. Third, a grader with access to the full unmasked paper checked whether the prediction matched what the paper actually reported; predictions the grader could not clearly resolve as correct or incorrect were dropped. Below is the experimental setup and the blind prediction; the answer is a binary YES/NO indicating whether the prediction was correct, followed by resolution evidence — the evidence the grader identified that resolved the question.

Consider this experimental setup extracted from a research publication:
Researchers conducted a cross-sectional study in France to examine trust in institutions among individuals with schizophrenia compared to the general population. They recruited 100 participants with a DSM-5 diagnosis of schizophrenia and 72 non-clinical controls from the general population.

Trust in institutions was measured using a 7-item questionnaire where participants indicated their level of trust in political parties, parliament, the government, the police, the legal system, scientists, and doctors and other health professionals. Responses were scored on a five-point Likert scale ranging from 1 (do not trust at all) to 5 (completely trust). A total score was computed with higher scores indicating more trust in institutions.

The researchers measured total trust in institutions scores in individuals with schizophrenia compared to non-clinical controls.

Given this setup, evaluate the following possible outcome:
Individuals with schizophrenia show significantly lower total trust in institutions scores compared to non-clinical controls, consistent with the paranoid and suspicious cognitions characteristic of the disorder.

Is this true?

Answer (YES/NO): NO